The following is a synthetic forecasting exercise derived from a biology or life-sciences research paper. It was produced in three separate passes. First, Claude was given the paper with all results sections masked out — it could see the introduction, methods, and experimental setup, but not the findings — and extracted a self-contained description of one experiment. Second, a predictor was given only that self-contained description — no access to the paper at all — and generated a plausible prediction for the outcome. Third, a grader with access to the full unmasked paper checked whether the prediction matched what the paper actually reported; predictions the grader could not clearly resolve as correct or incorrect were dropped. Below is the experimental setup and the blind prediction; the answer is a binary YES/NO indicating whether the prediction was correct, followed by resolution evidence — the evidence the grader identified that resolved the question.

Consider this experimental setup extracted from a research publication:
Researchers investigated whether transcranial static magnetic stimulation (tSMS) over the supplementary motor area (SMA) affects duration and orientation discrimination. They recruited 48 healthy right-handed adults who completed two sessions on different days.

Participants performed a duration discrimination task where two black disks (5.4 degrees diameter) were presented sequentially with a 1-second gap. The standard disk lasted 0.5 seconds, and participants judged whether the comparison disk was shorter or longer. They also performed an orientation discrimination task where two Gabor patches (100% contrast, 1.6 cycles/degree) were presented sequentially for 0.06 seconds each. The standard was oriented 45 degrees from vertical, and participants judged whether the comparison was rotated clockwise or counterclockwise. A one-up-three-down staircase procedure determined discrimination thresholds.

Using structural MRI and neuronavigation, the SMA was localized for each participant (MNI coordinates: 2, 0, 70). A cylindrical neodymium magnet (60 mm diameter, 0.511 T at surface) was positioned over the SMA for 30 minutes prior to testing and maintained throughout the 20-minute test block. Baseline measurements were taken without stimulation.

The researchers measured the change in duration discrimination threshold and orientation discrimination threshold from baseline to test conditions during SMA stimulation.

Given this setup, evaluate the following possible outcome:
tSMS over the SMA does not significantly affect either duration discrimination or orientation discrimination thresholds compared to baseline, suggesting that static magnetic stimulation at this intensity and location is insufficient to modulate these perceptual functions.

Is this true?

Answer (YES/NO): YES